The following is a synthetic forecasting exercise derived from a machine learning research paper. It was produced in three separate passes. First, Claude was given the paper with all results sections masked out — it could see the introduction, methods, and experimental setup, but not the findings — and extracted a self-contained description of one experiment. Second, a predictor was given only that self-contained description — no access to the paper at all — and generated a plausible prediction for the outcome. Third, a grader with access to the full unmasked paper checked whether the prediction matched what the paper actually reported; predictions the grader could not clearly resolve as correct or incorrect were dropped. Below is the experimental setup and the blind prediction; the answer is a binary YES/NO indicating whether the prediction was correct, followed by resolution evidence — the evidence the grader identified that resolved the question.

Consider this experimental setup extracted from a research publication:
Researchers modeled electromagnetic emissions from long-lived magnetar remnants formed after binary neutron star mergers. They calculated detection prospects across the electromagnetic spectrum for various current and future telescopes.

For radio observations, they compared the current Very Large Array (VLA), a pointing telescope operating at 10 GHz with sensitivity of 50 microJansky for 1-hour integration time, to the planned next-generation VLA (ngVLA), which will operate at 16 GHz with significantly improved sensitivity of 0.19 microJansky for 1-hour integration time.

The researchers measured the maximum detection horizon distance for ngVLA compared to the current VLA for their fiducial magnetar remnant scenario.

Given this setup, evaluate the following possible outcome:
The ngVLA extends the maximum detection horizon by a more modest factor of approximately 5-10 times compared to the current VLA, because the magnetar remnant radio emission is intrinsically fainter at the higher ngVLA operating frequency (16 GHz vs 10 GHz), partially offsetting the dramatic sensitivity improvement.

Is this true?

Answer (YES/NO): NO